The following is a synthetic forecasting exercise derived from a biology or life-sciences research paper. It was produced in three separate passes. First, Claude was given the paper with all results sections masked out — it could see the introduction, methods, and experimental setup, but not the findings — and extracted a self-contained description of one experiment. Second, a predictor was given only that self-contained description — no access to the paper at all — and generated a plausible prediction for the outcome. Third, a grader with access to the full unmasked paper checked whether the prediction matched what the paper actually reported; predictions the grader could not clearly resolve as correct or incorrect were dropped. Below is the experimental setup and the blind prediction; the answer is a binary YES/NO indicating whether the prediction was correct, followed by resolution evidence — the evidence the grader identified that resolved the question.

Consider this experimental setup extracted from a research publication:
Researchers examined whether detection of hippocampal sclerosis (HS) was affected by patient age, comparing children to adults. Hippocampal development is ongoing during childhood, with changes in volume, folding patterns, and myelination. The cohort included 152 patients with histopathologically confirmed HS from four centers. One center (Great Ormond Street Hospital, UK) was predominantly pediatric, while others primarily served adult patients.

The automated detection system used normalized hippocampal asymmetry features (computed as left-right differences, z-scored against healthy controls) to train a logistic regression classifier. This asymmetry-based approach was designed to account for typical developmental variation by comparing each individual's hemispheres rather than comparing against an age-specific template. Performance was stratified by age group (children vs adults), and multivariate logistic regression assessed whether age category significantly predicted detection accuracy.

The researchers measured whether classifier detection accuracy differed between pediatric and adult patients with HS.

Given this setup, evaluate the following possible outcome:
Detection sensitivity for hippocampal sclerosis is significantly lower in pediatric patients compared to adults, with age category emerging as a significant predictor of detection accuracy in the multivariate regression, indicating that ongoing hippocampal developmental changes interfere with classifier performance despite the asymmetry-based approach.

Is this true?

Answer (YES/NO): NO